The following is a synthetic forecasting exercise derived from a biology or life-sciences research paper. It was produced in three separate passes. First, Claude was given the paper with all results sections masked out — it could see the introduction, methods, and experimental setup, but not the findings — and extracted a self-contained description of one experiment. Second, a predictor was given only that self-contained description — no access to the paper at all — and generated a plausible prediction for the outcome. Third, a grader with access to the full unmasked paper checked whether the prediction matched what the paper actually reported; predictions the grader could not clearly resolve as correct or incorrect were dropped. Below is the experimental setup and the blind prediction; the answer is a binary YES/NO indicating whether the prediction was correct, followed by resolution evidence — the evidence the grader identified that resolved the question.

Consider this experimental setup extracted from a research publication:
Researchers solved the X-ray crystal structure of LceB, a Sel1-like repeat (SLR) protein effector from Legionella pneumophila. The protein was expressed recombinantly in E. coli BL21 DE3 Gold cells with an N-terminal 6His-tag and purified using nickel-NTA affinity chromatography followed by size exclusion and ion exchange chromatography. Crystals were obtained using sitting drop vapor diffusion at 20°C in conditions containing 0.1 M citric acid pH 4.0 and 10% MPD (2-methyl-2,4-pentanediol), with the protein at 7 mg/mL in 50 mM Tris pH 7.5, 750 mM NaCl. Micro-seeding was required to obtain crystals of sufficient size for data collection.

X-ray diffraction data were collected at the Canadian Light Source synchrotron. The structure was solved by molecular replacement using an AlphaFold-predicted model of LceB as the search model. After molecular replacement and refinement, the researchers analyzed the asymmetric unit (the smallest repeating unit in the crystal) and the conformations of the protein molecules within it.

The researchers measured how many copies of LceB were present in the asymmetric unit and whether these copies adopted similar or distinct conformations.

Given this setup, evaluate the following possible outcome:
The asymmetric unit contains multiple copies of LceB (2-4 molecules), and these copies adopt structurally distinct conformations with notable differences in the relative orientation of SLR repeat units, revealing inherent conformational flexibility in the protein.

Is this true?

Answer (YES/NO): YES